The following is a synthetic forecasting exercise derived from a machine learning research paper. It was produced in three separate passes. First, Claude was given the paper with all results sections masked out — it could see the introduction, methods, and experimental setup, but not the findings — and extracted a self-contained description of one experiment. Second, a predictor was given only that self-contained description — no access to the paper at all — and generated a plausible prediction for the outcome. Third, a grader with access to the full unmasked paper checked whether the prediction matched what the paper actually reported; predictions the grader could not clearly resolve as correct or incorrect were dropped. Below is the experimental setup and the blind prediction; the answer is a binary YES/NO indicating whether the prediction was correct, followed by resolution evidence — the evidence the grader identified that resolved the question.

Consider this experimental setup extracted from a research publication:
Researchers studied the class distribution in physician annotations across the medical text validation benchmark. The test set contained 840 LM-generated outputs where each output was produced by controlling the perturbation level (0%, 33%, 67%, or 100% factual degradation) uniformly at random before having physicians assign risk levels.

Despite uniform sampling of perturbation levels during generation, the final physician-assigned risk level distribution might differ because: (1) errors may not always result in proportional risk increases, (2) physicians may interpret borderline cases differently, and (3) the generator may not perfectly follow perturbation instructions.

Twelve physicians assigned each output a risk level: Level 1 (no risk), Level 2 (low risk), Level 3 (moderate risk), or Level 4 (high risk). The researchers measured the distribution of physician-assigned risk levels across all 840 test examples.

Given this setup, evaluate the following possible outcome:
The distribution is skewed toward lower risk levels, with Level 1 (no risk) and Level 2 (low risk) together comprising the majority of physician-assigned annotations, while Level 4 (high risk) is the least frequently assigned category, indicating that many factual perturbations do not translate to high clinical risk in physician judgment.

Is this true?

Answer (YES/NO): NO